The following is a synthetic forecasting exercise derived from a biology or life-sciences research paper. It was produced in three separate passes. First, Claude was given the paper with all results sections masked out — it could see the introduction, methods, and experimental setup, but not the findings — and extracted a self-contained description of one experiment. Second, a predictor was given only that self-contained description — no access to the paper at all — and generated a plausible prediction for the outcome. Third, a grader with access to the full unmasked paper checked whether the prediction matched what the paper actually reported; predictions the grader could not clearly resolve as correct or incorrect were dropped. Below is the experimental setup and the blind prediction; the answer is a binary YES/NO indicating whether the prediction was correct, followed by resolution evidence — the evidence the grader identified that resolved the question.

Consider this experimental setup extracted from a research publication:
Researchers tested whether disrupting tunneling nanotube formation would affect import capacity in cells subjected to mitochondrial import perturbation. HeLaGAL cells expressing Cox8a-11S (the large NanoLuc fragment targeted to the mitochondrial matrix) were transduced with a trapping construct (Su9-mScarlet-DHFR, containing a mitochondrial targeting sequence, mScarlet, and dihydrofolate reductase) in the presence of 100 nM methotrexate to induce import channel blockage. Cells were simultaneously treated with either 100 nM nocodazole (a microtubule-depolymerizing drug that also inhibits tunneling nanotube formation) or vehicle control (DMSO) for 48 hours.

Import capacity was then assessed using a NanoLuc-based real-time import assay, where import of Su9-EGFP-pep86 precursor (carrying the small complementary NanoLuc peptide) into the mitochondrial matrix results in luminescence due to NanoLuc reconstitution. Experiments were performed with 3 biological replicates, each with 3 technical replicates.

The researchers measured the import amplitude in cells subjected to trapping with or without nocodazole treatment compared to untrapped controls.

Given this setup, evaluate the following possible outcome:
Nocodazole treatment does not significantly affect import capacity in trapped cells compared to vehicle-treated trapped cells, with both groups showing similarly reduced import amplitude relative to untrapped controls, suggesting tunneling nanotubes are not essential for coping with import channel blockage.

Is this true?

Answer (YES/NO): NO